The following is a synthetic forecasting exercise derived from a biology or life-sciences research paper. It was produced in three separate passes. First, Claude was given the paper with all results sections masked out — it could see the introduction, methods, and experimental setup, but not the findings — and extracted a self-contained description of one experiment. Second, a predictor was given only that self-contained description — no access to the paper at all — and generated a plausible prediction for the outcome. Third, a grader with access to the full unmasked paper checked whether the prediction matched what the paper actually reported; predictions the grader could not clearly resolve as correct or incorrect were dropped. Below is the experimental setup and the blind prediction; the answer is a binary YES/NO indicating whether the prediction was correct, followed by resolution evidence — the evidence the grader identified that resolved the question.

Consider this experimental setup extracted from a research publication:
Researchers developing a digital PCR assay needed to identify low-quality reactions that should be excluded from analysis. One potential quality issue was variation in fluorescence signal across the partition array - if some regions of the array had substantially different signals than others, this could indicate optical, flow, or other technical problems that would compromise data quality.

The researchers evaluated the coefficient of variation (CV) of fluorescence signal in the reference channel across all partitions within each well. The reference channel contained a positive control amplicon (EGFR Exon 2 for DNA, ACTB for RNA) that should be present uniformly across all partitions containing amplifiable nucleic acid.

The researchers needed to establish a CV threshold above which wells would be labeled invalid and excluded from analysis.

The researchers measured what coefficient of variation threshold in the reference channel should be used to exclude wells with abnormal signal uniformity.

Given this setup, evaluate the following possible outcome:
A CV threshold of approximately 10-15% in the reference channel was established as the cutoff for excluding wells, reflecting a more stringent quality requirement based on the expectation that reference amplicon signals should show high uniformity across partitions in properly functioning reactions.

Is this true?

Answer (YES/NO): YES